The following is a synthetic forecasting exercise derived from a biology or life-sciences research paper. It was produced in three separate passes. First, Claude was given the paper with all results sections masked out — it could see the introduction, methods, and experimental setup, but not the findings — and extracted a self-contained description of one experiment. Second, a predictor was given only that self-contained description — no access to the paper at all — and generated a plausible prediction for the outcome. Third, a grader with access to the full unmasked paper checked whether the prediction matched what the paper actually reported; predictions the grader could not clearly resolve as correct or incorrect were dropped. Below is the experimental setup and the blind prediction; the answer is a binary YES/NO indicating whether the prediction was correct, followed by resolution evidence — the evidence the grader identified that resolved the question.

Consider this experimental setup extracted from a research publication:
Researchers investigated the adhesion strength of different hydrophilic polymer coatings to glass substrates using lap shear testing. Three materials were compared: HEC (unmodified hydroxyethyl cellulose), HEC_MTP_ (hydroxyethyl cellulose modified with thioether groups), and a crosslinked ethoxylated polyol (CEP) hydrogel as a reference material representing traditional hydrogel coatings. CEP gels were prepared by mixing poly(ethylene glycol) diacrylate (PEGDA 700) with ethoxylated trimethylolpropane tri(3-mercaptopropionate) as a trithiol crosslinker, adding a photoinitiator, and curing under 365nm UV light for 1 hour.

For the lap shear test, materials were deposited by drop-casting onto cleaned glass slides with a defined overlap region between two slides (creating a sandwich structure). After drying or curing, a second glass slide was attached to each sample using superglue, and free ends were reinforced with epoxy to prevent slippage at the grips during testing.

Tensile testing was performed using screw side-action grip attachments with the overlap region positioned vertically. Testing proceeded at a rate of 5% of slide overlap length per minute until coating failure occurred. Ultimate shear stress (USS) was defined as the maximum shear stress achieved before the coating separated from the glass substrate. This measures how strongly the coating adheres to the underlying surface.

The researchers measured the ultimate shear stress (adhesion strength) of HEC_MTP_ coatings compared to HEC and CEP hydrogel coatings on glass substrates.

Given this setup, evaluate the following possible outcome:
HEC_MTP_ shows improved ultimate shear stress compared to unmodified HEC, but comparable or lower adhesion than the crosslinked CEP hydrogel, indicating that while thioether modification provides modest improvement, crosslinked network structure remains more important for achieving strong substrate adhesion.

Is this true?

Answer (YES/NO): NO